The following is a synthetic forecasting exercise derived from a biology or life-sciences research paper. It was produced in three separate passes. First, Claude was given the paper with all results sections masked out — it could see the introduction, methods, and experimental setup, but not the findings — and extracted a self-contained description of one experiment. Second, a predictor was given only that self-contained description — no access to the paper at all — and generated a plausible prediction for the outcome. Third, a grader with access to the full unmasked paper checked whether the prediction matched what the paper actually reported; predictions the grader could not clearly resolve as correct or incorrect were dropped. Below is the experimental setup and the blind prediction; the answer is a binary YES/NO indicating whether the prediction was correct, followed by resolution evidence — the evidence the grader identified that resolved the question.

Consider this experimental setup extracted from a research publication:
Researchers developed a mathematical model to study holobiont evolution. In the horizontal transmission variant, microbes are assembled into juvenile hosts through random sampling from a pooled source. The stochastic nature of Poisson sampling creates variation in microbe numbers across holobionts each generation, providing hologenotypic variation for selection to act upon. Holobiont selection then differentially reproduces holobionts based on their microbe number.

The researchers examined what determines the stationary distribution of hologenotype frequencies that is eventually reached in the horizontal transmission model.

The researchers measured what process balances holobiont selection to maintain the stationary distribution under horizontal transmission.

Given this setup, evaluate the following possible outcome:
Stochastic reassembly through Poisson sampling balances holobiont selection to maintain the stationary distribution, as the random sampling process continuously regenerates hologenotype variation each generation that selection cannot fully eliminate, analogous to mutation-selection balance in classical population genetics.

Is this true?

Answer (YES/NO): YES